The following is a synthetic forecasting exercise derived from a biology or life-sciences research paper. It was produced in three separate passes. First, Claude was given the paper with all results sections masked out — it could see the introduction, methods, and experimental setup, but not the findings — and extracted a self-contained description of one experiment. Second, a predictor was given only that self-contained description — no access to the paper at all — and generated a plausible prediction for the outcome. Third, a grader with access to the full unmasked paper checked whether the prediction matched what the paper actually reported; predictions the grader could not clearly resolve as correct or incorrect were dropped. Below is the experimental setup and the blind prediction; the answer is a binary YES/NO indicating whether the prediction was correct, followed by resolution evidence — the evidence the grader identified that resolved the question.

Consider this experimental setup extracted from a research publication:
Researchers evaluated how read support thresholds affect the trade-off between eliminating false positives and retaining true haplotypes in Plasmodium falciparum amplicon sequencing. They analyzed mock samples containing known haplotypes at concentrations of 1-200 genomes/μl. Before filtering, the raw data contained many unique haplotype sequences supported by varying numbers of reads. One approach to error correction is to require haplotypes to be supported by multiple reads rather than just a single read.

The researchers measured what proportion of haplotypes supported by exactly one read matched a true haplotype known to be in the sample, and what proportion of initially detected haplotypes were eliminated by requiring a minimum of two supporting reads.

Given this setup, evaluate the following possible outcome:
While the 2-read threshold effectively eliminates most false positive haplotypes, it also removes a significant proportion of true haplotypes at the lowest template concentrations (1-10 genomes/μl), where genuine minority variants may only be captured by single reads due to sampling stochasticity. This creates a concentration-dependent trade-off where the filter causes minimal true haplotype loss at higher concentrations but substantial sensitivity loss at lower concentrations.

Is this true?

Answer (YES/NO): NO